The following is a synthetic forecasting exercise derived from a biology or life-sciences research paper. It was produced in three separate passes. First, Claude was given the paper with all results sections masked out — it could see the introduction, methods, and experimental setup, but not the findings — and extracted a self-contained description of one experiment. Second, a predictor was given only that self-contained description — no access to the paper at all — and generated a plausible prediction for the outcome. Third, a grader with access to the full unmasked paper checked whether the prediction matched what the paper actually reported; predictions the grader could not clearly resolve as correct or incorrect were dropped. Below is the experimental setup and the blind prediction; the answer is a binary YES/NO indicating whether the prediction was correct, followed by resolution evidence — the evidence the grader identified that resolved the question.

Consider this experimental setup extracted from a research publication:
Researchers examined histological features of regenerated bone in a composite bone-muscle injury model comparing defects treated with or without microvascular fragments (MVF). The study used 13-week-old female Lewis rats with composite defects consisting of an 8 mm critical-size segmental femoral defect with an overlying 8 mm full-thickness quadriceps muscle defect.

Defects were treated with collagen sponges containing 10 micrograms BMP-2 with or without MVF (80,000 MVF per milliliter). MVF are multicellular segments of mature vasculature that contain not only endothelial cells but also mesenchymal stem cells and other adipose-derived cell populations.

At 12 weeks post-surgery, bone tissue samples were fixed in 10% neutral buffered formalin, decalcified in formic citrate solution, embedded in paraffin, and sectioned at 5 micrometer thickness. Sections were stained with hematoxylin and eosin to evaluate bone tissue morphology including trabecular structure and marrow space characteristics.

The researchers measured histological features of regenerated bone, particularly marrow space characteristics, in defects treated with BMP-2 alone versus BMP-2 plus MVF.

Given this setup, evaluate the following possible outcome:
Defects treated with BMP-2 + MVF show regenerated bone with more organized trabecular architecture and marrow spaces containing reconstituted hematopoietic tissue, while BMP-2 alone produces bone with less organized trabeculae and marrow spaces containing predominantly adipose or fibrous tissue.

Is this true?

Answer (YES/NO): NO